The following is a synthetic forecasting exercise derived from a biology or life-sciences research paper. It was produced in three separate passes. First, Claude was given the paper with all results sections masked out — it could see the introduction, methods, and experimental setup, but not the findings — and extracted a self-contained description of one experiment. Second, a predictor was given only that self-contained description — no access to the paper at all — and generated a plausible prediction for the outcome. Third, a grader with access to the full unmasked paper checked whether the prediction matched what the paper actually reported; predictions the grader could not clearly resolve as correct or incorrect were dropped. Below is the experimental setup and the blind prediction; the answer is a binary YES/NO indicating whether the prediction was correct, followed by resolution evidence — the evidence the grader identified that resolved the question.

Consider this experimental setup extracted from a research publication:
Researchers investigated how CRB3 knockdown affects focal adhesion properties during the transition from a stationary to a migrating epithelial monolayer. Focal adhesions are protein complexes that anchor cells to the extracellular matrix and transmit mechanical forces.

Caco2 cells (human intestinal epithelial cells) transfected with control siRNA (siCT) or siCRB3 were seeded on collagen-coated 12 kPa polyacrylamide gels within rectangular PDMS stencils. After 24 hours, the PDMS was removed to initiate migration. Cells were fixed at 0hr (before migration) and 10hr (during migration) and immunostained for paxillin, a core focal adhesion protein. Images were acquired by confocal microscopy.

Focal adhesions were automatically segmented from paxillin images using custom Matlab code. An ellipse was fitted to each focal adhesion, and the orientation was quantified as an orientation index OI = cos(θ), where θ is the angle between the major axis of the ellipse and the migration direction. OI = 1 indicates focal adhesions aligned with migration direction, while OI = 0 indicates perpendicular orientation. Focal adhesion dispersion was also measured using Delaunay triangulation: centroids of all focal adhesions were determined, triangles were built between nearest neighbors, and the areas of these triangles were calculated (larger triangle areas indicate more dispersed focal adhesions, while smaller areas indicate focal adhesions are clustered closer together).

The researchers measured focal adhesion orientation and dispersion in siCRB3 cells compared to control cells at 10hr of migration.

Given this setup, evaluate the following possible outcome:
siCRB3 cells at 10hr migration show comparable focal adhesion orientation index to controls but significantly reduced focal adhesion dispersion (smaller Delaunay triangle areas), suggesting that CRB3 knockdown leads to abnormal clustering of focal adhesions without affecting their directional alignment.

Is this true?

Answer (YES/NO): NO